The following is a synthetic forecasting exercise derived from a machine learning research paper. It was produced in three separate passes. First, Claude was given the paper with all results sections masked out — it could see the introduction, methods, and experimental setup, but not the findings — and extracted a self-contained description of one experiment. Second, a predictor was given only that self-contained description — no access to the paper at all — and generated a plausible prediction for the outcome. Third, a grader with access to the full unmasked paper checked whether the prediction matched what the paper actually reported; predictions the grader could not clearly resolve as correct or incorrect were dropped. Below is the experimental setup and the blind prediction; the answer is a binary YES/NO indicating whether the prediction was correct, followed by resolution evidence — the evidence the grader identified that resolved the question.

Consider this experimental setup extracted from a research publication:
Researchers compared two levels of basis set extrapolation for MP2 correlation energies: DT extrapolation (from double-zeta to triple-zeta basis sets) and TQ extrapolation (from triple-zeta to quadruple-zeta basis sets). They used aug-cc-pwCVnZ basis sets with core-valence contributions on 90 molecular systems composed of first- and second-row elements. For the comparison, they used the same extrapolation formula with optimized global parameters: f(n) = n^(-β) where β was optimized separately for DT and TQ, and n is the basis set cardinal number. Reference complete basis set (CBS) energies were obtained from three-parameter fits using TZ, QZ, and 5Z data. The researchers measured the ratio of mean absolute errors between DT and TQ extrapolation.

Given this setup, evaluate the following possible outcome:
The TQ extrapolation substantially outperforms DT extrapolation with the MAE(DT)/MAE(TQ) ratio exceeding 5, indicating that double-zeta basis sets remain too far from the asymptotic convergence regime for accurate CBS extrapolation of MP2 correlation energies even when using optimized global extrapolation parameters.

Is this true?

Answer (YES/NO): NO